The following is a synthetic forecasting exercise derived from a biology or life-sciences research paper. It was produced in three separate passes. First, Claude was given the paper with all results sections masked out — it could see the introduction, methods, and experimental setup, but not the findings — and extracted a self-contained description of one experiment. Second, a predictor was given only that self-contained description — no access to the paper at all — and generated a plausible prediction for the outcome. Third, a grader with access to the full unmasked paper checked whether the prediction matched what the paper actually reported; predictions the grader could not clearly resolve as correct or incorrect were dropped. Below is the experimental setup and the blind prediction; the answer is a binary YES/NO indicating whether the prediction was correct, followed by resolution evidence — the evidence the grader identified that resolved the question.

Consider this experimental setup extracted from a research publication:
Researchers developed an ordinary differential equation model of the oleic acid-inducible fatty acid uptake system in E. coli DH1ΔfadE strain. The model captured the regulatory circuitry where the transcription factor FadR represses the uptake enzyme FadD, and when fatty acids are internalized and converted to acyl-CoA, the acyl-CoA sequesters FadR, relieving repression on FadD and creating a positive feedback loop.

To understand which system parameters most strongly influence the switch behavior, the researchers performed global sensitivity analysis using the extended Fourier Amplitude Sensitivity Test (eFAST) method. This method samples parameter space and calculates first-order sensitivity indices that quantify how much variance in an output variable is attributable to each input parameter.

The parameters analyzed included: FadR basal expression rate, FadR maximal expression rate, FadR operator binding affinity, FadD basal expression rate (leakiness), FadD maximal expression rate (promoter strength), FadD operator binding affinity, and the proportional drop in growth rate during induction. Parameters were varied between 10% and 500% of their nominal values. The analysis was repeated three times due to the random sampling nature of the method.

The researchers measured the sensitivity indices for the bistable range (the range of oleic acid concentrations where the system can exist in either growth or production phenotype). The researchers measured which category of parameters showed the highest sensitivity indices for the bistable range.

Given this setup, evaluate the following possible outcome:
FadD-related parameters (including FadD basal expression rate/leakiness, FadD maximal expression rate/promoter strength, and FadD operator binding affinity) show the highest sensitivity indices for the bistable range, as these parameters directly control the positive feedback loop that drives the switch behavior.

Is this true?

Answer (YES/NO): NO